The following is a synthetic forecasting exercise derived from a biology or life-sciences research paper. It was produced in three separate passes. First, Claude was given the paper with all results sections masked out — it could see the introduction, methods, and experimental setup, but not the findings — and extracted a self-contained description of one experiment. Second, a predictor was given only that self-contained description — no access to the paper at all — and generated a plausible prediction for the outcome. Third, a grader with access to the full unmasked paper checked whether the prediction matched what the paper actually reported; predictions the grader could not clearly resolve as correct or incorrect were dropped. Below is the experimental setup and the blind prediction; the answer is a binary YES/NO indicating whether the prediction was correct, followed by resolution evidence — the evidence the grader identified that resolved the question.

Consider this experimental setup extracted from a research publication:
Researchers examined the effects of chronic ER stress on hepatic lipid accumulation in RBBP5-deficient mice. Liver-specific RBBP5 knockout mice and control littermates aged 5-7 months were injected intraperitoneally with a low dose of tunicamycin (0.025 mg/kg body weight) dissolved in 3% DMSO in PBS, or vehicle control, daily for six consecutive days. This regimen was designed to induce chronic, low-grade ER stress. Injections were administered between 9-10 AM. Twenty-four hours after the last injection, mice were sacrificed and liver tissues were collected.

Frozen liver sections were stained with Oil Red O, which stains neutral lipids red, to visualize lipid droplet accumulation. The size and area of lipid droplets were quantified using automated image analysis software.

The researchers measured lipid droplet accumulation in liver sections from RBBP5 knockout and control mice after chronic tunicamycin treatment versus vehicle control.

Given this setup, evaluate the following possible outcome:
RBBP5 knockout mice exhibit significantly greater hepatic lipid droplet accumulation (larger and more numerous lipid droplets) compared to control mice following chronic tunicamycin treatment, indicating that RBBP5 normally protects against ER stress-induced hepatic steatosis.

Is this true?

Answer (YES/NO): YES